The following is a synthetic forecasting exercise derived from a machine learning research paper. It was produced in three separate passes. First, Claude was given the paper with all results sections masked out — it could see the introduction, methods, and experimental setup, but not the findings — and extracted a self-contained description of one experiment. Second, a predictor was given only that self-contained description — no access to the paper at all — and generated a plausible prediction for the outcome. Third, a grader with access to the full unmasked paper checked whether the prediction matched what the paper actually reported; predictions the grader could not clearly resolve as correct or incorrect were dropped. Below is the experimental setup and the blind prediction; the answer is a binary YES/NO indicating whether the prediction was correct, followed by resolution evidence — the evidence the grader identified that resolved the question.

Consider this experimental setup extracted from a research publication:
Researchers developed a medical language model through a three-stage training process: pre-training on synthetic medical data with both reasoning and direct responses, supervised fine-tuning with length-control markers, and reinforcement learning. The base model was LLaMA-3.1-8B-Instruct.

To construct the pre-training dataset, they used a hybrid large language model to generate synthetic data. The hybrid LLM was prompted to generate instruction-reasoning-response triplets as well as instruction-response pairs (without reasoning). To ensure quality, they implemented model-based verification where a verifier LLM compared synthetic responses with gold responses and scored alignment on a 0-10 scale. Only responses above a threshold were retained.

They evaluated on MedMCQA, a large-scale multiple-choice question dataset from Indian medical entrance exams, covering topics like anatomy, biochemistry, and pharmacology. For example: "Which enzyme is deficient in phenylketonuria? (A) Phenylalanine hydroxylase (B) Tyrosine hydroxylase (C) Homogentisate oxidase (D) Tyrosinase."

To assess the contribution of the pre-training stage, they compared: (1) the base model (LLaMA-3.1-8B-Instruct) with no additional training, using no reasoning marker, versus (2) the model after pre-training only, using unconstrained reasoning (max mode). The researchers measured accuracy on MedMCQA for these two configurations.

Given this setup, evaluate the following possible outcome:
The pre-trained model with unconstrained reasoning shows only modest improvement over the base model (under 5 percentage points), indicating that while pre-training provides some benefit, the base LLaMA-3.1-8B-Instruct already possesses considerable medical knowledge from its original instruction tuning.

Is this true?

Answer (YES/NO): NO